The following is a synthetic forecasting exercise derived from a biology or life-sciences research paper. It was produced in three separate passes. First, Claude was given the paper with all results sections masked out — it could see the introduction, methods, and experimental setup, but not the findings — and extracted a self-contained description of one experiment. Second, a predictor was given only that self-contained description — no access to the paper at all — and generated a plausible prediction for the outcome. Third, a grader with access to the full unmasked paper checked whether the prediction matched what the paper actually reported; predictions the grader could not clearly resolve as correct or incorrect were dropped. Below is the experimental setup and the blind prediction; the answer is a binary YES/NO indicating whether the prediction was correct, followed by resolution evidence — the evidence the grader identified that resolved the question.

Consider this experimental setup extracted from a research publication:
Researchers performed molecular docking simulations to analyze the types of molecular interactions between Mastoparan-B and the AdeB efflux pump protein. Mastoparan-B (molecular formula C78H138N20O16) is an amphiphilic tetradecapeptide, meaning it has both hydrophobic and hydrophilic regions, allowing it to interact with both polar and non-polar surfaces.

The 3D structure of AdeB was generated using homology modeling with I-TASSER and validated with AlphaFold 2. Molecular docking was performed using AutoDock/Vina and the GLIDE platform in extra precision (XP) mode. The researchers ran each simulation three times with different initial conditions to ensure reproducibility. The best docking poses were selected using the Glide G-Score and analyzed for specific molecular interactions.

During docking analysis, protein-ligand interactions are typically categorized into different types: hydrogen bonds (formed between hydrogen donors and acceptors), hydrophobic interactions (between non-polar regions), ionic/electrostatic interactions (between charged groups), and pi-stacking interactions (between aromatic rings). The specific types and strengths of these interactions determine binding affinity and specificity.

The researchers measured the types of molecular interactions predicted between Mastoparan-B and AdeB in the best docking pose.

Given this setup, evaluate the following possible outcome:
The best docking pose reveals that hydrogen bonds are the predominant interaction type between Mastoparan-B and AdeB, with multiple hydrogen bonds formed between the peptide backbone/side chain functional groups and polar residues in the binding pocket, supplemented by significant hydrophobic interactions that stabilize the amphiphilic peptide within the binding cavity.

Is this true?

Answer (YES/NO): YES